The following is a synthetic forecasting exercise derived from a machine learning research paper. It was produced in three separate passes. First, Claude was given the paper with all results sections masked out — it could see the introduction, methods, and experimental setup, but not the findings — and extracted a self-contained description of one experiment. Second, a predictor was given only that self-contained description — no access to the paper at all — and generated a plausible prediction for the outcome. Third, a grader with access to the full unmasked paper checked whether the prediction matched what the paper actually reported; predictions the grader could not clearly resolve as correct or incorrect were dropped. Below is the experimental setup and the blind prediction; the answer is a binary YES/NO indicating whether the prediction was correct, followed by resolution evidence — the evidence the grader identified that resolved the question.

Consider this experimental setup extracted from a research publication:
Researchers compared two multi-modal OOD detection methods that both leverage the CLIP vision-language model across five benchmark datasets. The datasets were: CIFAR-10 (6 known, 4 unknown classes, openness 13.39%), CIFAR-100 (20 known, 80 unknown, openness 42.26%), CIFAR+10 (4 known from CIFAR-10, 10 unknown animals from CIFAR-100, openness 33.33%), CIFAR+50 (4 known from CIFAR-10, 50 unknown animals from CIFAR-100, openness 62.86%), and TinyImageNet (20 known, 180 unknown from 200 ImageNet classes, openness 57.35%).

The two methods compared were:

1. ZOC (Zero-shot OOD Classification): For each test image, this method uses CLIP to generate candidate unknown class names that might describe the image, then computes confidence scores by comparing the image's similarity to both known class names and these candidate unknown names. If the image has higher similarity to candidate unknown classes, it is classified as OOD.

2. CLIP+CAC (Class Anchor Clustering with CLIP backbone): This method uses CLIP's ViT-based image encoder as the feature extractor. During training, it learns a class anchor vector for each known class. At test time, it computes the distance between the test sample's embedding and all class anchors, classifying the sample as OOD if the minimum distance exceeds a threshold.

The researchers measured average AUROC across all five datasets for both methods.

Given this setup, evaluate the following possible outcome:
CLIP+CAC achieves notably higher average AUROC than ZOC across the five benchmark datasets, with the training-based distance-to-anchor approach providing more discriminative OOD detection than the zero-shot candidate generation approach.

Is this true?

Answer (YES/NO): NO